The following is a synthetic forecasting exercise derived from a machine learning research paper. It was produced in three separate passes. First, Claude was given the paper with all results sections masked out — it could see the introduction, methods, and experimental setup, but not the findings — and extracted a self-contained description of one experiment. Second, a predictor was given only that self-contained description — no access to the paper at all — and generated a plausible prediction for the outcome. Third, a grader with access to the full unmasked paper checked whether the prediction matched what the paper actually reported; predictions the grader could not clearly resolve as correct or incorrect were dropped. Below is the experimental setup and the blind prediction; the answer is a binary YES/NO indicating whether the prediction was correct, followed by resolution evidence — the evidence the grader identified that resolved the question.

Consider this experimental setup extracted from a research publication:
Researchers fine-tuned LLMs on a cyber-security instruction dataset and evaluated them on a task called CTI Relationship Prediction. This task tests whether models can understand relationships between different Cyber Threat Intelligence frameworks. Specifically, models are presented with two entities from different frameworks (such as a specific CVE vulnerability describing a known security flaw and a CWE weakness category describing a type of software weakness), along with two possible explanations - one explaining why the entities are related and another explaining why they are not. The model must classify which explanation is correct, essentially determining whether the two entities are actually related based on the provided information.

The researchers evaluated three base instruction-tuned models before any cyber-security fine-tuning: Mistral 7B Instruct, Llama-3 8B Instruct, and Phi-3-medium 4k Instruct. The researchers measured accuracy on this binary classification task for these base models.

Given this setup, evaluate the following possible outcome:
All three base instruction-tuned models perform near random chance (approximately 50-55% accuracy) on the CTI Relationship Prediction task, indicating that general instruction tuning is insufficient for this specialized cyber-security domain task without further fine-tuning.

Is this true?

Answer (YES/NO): NO